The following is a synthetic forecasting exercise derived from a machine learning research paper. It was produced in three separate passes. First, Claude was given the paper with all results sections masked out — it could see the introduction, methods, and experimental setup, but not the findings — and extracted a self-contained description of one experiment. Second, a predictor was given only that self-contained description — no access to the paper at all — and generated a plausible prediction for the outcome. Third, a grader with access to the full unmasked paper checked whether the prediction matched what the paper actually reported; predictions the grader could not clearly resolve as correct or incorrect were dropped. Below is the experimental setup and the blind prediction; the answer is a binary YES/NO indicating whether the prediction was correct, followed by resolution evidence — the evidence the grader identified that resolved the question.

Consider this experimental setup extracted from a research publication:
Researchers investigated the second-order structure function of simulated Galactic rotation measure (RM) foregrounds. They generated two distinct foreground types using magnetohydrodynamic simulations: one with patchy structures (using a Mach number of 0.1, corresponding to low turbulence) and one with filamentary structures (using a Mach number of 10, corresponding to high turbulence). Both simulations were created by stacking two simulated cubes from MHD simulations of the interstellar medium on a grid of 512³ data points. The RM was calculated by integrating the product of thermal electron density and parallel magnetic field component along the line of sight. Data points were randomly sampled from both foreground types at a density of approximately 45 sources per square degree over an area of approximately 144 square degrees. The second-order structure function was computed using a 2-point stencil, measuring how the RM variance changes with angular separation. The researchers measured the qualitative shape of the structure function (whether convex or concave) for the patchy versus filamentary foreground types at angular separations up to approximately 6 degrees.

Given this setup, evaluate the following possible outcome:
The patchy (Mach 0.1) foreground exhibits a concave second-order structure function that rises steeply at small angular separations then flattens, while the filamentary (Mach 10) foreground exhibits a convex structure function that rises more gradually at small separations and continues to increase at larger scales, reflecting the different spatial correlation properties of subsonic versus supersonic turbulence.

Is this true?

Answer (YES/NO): NO